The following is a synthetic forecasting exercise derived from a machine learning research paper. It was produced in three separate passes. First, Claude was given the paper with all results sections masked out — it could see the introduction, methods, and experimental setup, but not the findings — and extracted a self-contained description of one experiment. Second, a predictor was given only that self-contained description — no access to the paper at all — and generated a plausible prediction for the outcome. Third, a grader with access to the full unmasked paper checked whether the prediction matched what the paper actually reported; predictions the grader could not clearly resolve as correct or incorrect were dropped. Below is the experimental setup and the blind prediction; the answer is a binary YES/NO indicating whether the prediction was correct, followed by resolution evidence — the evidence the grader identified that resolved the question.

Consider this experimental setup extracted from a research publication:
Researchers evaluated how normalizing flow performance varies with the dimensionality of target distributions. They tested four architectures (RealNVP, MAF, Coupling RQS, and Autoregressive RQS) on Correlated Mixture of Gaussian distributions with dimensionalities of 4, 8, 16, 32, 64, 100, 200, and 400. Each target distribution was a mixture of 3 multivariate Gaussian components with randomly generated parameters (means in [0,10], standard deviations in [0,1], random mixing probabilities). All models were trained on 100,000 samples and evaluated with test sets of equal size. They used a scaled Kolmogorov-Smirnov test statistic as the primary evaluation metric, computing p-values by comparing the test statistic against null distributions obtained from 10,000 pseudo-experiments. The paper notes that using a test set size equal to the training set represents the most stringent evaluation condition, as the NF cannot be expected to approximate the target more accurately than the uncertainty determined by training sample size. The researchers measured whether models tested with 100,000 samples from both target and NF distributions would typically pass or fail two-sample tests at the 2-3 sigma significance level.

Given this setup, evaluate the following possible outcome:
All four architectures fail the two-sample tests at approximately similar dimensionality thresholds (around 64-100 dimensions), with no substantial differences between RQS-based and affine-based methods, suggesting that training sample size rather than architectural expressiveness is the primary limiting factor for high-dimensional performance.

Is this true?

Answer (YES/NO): NO